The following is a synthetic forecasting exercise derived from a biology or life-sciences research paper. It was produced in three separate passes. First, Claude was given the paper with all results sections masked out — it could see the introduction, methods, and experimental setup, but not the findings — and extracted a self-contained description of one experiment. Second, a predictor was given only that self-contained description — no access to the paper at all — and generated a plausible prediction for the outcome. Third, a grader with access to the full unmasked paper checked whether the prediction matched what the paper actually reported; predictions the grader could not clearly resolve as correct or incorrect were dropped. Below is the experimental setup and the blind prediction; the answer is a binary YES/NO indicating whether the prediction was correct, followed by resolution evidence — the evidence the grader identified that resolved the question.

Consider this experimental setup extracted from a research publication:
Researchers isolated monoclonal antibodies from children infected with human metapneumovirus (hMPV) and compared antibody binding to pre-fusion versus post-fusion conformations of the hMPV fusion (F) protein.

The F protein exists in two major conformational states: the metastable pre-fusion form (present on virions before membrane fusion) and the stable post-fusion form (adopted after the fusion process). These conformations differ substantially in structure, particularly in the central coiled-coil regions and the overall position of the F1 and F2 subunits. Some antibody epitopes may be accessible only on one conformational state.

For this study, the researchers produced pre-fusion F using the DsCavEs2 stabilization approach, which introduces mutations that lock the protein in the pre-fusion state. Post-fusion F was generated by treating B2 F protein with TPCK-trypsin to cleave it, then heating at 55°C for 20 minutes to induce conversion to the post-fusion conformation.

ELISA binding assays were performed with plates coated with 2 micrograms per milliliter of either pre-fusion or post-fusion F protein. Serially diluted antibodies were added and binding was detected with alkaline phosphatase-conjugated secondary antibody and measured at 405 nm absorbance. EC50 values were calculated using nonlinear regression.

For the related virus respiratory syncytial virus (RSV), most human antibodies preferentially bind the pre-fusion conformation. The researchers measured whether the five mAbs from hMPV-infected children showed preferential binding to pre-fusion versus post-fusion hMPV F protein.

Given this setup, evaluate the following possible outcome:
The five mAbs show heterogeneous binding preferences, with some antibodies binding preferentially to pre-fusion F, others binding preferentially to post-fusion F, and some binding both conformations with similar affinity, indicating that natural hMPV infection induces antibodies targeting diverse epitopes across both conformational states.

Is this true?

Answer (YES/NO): NO